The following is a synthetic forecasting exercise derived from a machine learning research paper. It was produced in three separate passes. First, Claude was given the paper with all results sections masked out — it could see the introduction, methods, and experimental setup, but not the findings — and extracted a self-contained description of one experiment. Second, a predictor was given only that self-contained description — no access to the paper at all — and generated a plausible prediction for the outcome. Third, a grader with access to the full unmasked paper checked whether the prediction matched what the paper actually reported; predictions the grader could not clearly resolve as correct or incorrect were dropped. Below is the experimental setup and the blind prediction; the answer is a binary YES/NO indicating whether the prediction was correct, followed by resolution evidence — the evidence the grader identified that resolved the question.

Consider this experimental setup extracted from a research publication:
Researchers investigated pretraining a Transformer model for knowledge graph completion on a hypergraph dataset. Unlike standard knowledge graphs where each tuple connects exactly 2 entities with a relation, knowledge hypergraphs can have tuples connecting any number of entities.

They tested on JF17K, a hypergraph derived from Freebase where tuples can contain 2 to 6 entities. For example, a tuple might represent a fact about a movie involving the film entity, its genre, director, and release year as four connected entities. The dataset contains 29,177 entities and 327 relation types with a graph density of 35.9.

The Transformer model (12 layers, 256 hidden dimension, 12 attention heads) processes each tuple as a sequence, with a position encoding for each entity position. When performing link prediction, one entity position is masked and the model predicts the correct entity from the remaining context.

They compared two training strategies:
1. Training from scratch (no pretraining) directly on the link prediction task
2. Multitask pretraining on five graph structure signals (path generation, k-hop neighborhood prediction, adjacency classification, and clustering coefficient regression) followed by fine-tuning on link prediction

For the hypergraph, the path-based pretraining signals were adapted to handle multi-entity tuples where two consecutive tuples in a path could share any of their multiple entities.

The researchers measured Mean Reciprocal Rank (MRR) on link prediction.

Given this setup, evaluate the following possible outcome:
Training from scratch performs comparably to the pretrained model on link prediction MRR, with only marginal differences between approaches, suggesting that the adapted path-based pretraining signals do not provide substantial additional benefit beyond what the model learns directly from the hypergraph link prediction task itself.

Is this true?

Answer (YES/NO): NO